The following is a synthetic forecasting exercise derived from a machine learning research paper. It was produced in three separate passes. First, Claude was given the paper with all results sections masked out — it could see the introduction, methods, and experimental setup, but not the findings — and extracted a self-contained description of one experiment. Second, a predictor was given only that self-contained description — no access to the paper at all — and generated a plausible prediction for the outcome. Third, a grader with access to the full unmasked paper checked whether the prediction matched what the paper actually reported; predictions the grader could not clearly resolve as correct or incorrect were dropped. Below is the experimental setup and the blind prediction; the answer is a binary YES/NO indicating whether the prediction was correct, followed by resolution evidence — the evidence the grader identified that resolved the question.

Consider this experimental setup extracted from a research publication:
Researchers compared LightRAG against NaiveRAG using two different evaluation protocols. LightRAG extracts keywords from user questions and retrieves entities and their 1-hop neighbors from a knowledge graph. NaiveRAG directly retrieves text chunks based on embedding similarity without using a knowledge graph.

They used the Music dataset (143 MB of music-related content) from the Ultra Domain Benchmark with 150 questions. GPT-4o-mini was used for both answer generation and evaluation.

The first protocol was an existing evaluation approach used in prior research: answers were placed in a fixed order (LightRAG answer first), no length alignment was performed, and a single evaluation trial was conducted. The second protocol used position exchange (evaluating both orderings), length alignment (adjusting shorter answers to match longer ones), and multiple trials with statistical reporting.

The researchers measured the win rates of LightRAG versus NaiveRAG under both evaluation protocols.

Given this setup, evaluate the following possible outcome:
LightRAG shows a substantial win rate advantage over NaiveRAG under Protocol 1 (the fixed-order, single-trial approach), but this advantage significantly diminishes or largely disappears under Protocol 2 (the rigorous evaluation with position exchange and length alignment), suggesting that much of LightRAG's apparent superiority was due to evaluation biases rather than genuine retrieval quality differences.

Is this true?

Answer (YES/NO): YES